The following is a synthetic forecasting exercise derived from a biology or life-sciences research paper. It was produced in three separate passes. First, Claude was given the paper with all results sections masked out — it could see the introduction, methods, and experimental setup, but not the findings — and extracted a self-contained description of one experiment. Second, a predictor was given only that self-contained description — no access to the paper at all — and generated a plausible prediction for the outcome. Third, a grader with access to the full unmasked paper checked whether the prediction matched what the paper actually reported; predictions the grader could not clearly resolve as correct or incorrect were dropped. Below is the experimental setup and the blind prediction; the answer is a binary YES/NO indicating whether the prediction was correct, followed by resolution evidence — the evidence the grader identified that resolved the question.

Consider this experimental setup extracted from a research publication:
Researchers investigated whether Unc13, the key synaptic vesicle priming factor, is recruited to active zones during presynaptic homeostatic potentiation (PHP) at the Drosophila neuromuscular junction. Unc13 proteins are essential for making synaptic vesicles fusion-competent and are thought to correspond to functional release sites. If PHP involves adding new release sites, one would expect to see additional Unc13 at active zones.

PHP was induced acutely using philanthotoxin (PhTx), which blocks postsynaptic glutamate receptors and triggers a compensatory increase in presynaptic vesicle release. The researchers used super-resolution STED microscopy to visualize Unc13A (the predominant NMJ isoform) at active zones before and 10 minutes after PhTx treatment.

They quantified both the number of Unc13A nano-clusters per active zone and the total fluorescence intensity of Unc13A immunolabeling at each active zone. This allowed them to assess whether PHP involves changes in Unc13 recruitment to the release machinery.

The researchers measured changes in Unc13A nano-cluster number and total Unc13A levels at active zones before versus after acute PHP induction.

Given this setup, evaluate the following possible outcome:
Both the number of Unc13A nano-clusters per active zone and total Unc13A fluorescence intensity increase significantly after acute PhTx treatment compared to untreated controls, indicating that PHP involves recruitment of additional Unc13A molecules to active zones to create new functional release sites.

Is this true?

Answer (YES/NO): YES